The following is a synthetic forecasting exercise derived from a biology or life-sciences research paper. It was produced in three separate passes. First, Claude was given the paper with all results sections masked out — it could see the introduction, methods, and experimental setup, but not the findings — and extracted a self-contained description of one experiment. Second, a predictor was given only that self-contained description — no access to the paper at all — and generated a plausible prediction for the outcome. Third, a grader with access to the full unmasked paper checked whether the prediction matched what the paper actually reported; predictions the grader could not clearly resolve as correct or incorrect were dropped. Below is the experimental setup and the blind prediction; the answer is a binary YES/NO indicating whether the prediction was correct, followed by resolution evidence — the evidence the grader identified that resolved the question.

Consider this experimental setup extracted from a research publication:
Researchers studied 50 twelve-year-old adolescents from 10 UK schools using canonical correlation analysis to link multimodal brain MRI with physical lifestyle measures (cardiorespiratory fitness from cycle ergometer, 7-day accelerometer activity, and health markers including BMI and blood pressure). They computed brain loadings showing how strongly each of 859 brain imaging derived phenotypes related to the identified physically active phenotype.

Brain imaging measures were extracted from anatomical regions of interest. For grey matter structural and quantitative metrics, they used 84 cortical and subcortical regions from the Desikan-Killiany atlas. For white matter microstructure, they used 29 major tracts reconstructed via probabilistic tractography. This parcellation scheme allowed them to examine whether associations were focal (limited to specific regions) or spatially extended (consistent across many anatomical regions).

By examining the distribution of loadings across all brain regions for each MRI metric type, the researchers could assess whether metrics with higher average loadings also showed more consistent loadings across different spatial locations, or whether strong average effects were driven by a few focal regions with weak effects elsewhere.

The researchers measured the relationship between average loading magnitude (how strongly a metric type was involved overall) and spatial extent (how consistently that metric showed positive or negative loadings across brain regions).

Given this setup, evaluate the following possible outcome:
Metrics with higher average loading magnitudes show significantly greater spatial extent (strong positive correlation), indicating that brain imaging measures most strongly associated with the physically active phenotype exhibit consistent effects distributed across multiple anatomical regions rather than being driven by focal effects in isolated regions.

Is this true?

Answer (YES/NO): YES